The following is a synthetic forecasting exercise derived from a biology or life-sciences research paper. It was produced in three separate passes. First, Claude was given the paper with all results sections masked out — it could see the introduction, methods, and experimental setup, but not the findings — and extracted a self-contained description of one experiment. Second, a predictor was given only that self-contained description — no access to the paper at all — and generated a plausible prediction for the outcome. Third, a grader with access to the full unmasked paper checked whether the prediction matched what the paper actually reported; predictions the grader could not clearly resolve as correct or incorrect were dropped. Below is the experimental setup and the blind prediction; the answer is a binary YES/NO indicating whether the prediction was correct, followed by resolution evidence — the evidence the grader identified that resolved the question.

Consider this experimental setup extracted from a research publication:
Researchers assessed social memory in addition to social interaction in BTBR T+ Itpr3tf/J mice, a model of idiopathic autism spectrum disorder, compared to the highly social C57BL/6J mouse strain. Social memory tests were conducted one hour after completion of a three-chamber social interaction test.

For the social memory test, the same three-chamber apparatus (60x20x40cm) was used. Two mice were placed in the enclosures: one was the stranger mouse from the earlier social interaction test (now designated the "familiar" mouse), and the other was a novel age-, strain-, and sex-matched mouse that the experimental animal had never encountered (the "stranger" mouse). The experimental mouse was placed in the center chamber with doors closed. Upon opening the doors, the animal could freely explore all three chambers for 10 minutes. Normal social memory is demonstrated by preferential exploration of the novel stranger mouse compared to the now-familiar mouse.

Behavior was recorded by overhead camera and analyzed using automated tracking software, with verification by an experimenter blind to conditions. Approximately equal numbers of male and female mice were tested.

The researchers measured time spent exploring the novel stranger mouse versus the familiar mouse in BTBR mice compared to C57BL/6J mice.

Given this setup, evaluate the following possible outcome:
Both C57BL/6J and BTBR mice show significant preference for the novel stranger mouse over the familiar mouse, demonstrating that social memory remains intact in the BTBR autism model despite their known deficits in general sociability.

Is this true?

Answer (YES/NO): YES